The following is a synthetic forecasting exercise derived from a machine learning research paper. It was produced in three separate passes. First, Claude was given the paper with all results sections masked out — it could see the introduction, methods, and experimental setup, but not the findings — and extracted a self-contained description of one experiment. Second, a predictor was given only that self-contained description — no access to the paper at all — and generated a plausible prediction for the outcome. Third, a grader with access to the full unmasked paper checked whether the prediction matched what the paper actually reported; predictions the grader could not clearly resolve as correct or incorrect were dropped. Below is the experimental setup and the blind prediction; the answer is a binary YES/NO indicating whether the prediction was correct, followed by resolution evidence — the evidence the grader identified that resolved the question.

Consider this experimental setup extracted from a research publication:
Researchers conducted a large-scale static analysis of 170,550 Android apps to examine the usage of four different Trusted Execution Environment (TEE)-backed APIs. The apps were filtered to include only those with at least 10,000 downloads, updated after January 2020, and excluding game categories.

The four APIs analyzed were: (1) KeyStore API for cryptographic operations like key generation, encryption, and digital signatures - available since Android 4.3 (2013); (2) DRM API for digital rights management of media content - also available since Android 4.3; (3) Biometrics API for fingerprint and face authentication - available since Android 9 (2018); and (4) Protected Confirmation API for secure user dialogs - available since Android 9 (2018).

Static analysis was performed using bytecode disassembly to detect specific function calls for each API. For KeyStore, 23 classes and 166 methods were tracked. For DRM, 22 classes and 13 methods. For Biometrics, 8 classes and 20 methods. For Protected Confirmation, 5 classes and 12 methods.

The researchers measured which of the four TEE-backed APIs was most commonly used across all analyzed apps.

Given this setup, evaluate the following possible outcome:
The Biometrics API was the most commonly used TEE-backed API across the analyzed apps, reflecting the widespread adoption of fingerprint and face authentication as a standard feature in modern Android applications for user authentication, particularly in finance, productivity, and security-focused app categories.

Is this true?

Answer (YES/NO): NO